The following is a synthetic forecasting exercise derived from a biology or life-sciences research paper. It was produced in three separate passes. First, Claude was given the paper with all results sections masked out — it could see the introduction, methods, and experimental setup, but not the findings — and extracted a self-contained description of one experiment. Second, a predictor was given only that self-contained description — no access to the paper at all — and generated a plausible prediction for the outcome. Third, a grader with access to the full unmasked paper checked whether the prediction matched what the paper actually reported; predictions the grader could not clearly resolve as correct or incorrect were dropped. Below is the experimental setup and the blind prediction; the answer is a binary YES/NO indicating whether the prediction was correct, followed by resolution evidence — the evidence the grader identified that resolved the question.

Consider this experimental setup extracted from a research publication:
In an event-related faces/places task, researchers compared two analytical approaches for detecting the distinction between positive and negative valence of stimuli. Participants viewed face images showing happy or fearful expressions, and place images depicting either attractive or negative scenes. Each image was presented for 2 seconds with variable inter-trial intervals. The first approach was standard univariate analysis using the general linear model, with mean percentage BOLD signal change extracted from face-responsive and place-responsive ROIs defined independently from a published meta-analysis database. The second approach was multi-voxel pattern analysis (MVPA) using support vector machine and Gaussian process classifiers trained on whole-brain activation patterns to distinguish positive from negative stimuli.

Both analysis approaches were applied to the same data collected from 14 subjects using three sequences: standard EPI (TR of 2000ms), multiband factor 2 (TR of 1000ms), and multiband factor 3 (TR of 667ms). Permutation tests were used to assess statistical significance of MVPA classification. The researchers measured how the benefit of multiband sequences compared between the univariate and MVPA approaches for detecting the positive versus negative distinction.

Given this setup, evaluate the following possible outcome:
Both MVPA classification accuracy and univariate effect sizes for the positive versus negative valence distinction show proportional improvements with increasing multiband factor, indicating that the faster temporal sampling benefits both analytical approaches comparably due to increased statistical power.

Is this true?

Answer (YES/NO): NO